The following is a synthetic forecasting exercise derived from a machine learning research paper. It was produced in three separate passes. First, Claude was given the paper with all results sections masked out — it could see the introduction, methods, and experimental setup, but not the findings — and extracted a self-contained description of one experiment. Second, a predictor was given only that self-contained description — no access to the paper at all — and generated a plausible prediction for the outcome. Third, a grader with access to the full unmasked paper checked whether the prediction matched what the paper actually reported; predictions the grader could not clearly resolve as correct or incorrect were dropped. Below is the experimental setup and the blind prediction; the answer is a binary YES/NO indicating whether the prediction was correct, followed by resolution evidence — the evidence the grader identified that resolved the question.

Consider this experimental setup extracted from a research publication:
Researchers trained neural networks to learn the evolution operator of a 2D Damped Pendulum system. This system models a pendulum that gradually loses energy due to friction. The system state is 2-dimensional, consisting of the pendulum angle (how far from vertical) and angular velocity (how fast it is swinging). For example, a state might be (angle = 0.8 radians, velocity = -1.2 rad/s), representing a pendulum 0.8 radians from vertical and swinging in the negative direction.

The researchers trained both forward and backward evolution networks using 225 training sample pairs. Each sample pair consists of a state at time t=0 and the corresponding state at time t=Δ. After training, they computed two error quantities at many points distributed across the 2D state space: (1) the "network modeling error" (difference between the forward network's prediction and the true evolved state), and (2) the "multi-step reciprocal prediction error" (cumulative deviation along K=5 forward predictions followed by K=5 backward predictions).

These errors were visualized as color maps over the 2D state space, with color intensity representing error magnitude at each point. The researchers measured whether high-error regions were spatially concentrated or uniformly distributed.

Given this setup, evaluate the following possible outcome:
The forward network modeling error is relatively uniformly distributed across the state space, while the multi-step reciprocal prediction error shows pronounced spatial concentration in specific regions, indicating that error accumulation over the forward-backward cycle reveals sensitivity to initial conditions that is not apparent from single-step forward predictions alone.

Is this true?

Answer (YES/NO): NO